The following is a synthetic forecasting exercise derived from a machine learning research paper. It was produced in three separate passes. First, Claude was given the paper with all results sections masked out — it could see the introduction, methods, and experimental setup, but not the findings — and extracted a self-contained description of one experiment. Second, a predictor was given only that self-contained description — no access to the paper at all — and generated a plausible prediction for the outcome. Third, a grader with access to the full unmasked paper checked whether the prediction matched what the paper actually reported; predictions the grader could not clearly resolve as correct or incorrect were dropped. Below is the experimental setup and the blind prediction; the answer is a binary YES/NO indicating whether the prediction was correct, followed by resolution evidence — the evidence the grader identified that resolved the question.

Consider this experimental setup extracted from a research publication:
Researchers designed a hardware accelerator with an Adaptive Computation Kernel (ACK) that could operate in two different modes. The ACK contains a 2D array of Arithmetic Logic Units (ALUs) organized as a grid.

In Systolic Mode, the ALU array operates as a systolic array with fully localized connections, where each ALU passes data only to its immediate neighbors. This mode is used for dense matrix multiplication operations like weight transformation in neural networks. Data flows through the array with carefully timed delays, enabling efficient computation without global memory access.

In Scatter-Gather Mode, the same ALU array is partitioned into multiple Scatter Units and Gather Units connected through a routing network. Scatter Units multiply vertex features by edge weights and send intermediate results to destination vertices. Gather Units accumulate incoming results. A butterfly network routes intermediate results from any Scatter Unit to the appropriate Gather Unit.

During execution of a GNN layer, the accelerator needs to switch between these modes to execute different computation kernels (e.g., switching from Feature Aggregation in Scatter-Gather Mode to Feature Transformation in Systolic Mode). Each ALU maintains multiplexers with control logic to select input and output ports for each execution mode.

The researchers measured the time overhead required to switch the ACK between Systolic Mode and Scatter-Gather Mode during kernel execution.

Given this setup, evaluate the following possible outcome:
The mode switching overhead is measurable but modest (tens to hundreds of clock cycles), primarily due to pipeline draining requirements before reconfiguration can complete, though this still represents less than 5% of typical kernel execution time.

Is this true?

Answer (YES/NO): NO